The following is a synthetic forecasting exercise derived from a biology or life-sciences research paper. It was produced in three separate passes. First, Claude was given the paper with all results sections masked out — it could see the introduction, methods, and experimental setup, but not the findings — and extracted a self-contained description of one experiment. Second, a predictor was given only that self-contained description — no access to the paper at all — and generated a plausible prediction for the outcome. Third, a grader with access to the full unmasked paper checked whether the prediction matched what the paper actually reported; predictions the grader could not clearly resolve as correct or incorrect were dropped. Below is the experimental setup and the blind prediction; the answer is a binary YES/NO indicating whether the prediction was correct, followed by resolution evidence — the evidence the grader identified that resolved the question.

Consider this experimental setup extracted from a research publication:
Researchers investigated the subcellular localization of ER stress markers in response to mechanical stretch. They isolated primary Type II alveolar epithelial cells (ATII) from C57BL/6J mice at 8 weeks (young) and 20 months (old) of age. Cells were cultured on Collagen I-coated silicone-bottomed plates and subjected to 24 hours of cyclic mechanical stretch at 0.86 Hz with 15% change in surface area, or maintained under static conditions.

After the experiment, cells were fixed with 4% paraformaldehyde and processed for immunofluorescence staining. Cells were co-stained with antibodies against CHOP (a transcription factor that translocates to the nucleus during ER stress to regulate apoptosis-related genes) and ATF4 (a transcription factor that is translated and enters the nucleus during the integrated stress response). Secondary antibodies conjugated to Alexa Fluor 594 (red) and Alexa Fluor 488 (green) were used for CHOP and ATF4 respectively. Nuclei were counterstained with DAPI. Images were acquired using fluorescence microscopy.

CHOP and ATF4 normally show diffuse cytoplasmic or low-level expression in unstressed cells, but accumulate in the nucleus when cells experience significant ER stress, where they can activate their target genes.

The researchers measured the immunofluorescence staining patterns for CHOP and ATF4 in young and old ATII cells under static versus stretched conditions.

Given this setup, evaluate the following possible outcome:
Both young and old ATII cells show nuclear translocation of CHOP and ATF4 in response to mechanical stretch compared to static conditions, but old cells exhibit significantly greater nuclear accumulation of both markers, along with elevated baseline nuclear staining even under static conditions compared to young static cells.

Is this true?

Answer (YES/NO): NO